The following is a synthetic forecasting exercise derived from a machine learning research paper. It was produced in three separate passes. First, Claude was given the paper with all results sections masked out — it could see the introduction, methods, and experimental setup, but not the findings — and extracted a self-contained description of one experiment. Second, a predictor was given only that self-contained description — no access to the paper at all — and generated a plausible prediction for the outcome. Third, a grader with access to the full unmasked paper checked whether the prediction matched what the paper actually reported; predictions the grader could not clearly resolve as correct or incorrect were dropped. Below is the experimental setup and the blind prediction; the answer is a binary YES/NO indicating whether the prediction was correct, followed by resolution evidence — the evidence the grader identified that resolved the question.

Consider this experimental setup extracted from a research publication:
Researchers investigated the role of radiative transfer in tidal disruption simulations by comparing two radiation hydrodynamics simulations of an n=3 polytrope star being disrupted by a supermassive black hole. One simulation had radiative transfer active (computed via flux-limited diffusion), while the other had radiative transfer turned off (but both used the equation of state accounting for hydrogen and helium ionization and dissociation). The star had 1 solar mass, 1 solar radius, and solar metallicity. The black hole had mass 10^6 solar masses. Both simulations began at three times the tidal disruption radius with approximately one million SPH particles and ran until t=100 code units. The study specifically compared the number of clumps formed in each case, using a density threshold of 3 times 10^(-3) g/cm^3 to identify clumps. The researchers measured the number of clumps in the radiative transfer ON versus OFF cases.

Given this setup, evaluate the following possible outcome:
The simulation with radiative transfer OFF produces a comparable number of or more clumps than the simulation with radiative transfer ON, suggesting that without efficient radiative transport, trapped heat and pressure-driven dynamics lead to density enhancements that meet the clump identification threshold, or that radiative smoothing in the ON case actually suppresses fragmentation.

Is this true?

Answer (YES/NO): YES